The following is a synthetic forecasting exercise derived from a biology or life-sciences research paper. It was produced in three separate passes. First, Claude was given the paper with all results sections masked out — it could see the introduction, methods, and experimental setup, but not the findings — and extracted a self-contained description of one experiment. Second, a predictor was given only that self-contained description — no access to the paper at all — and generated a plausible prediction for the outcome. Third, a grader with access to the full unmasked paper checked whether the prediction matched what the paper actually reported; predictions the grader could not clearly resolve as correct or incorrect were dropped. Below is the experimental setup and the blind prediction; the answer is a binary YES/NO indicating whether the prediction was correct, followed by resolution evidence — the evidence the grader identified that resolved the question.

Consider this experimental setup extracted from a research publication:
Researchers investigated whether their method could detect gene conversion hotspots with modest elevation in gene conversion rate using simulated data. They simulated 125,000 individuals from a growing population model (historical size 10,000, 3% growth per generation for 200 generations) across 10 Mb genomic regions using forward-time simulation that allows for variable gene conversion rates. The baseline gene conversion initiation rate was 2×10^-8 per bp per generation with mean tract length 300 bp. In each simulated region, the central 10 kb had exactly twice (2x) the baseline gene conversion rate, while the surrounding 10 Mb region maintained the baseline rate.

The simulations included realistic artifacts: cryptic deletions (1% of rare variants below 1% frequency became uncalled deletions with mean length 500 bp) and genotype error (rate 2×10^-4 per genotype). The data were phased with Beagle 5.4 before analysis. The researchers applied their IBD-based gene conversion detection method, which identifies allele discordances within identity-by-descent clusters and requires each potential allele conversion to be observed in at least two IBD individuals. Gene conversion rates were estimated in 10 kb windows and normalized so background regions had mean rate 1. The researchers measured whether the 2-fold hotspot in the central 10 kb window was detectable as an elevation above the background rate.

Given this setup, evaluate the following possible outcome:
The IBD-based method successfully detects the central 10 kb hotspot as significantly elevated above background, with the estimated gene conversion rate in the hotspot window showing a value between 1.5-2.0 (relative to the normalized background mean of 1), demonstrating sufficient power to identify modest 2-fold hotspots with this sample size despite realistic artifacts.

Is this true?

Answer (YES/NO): YES